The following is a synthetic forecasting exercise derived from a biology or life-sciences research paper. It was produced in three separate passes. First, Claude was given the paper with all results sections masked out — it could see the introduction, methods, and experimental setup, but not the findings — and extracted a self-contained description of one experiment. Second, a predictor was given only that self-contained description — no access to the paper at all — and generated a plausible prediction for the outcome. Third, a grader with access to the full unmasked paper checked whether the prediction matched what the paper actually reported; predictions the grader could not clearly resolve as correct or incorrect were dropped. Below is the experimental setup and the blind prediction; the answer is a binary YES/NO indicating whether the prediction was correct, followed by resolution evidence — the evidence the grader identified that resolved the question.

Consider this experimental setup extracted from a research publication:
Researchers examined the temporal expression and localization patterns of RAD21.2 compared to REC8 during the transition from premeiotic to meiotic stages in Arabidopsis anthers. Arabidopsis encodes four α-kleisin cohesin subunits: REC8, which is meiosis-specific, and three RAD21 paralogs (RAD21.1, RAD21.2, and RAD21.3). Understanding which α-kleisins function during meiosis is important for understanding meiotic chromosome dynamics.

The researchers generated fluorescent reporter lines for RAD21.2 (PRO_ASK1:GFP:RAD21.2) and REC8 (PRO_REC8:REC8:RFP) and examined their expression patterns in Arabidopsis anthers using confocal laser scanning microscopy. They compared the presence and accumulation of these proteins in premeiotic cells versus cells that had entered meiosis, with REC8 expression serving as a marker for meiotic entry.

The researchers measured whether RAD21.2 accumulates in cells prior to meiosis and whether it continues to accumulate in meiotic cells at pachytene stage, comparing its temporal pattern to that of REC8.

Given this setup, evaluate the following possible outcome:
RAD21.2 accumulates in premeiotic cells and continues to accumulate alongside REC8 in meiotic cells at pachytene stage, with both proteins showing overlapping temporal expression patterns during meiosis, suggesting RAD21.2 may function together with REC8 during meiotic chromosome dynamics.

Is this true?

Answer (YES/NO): NO